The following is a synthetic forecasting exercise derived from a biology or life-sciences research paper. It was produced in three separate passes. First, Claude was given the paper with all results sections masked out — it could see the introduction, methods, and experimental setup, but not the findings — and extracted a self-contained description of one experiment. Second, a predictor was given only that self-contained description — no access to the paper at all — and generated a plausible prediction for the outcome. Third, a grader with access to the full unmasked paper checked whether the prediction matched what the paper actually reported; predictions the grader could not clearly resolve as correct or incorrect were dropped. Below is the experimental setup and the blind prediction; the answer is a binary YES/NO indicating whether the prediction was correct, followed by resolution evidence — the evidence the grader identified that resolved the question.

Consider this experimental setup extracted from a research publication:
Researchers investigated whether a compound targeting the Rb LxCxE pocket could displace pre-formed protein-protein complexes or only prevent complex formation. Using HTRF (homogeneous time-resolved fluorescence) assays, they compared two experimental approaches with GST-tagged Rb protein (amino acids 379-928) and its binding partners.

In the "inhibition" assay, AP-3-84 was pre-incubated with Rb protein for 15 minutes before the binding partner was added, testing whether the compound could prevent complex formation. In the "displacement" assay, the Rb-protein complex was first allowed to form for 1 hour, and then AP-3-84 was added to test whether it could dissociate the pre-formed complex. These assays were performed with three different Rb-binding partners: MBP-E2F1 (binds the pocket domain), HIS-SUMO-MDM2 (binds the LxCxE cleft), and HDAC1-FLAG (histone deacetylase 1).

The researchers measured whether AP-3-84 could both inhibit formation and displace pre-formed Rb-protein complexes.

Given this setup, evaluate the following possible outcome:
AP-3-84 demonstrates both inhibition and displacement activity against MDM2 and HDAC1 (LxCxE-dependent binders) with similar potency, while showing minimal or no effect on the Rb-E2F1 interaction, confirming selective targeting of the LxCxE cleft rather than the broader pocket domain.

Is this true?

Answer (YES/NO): NO